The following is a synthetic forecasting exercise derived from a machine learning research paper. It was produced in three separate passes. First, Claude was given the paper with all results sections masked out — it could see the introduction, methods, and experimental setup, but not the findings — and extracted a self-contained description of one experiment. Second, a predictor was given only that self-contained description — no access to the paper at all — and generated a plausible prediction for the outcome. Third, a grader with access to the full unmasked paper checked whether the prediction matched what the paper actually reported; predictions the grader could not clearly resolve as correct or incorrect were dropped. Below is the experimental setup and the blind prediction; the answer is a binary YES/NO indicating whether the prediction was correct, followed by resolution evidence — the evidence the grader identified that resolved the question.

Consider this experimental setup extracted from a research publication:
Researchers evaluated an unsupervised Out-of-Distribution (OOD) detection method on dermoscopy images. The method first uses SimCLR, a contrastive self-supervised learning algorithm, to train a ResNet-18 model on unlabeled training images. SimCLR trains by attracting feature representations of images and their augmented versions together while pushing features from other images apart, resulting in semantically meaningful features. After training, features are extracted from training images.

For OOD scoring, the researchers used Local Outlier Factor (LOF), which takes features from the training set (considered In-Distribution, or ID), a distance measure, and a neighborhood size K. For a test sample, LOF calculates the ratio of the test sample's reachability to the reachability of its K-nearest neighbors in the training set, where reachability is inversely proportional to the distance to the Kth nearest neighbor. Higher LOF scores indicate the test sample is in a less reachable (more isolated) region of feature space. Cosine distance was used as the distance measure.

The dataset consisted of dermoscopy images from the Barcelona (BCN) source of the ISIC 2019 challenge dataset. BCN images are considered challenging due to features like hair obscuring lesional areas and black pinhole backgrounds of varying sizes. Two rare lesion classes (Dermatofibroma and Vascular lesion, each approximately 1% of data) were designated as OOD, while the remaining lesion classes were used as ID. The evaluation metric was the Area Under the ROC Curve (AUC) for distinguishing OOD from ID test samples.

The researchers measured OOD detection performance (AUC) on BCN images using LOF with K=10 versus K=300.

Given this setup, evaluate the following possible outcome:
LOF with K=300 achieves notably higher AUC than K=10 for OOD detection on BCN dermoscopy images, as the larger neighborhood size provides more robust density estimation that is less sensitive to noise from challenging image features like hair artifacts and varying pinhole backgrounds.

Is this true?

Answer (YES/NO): NO